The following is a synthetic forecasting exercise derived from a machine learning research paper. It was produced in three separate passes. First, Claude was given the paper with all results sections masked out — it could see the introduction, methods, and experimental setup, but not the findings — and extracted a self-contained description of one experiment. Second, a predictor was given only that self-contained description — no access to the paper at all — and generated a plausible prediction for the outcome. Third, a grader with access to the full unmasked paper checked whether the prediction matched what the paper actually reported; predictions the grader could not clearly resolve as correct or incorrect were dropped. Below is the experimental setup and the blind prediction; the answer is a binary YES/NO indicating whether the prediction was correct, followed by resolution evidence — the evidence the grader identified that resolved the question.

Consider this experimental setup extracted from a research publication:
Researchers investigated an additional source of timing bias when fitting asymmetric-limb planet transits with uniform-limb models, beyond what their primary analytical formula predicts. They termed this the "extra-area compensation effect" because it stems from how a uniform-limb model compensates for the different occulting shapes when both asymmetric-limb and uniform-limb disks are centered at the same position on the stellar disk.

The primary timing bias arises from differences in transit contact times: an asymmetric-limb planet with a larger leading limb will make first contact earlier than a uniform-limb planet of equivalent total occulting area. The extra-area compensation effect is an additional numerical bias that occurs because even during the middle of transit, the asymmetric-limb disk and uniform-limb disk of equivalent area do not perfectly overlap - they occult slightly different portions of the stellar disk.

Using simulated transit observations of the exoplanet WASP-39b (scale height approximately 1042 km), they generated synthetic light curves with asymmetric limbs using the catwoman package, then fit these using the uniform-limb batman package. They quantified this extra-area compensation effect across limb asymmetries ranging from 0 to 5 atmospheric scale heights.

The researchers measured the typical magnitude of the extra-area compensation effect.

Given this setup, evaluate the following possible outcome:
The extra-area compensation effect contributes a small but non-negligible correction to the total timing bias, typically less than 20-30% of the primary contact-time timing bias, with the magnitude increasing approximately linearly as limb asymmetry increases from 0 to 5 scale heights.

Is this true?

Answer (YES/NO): YES